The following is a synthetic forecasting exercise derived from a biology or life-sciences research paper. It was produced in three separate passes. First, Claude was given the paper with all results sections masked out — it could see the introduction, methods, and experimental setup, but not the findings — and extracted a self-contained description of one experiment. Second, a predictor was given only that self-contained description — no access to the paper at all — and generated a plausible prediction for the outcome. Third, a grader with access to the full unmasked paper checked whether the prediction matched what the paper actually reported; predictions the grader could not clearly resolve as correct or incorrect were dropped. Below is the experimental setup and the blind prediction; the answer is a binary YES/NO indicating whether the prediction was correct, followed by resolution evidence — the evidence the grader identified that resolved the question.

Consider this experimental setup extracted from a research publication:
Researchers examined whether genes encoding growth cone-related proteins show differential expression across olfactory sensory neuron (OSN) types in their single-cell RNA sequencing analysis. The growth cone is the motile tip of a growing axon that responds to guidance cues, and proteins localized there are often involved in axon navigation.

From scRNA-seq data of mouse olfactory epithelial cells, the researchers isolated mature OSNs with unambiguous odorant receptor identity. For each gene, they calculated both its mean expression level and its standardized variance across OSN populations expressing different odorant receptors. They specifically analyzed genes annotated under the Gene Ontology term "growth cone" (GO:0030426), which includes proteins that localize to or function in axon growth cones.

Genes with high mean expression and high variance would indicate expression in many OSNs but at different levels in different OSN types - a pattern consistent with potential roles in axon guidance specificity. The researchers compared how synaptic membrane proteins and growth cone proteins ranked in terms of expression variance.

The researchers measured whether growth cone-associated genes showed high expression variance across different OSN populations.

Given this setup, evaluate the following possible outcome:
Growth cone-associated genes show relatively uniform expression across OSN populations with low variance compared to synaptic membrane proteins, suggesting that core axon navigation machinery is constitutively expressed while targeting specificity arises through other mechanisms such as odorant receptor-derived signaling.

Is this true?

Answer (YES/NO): NO